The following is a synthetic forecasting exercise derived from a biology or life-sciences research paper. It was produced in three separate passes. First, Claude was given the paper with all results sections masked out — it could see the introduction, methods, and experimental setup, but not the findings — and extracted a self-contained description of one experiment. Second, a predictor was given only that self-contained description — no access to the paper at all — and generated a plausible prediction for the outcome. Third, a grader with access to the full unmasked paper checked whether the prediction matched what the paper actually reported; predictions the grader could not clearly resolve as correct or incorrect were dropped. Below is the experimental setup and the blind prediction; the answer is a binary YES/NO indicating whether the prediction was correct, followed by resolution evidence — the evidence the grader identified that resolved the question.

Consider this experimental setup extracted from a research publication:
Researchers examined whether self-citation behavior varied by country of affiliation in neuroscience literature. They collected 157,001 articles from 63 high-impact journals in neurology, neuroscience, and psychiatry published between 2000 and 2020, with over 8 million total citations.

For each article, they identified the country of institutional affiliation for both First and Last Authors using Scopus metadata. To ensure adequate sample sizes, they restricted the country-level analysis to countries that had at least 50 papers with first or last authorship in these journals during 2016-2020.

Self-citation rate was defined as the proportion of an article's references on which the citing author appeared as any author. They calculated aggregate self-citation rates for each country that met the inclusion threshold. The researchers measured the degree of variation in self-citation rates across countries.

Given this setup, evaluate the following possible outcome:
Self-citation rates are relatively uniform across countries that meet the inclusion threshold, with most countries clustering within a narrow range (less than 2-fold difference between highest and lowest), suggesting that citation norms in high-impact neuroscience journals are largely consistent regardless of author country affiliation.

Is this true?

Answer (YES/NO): NO